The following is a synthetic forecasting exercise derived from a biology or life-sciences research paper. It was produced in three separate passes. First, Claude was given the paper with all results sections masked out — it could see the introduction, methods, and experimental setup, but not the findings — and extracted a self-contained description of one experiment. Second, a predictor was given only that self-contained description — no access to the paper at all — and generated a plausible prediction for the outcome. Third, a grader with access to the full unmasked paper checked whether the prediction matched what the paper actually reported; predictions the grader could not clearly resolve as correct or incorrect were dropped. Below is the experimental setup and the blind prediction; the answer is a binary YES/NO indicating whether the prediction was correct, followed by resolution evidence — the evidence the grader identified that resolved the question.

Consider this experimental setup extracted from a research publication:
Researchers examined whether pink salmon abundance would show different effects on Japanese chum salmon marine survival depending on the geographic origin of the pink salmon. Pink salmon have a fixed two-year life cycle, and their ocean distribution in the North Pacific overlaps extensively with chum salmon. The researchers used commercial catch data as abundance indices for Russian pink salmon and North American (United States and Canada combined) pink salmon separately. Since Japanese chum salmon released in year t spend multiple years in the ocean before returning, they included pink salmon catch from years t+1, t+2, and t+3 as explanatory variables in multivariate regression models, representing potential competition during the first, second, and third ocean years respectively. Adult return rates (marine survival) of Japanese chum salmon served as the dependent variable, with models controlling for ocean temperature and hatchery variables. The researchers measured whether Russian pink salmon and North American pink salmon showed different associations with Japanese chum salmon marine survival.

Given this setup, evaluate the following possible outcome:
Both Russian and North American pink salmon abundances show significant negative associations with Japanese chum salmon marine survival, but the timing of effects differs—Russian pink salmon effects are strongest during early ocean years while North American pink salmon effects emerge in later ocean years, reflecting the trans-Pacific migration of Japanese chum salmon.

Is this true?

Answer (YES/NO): NO